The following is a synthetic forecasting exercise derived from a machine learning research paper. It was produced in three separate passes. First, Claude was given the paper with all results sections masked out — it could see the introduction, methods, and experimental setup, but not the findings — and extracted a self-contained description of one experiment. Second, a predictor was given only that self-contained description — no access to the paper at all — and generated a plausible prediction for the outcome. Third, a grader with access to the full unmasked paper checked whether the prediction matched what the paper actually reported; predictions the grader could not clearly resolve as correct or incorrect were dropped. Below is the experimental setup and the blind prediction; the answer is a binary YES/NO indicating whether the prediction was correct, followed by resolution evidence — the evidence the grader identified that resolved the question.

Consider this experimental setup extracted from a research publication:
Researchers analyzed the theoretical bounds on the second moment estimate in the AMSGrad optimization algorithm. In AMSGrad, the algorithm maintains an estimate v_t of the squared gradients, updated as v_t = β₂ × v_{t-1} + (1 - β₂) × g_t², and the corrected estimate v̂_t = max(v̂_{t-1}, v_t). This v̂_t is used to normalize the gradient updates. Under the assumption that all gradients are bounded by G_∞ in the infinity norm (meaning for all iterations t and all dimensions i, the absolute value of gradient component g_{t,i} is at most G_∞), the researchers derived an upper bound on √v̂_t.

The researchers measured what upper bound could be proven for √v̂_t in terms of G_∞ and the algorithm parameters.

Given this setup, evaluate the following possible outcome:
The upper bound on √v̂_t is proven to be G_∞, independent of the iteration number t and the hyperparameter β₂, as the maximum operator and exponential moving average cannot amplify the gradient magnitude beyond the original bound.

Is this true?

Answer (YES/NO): YES